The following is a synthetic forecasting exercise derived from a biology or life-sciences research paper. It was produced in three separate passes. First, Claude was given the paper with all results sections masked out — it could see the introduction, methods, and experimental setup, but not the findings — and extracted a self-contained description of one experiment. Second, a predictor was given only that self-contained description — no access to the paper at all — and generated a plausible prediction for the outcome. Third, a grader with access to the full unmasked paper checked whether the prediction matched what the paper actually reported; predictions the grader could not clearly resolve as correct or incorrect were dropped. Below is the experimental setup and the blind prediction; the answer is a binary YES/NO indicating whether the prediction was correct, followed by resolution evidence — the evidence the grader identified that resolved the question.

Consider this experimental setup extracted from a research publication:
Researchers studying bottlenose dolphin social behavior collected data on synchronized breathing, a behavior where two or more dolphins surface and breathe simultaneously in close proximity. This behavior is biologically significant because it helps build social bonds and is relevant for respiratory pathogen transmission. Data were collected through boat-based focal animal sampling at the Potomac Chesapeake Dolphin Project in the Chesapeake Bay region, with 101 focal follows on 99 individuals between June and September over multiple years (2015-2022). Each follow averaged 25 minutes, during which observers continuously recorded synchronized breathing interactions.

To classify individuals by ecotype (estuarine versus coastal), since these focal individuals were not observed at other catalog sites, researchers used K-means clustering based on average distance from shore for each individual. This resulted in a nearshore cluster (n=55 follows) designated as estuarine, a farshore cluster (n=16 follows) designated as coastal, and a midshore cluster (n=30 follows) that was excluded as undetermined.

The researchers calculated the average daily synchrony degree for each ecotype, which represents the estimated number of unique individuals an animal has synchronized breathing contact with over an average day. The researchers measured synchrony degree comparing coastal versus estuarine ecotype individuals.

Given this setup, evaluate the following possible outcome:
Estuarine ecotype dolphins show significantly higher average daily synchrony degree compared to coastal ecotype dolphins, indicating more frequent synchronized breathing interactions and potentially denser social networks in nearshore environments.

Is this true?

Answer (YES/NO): NO